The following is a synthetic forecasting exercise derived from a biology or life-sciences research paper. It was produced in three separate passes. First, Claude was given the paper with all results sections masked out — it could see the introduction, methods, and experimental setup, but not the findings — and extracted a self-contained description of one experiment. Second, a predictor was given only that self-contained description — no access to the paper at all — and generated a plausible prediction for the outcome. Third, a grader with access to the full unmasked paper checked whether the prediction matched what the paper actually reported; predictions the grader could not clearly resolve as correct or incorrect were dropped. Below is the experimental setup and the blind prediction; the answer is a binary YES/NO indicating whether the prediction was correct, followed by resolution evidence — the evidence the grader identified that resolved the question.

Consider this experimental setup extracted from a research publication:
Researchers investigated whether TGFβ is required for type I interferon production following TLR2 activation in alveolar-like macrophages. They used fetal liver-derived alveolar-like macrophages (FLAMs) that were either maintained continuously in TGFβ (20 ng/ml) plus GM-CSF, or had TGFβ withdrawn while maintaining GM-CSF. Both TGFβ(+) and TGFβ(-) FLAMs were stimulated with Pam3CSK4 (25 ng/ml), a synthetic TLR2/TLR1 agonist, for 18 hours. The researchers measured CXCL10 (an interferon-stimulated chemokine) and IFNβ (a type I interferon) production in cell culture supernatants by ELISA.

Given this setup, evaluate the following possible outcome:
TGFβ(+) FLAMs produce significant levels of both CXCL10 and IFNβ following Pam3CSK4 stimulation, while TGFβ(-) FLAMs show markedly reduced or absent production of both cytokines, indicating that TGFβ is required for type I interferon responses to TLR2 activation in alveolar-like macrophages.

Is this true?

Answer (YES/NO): YES